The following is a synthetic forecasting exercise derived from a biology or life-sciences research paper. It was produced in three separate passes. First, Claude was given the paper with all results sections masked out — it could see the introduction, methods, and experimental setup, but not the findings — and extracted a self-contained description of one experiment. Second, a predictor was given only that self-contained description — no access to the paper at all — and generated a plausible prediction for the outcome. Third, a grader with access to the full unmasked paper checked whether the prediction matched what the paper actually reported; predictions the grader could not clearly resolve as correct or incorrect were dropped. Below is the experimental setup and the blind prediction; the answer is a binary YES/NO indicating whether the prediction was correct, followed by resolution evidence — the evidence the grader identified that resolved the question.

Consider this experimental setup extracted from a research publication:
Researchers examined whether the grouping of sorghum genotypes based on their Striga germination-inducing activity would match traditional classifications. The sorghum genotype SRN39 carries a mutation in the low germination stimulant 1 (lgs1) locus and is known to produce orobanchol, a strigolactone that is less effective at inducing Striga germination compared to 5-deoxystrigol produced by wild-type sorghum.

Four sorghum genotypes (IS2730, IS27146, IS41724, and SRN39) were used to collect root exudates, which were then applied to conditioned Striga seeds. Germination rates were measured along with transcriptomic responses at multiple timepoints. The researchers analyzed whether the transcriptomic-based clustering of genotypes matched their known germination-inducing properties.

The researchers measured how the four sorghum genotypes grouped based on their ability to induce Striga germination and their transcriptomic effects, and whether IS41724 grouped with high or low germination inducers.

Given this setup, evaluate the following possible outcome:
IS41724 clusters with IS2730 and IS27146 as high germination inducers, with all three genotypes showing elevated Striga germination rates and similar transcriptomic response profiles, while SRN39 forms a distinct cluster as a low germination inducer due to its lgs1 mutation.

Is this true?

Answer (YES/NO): NO